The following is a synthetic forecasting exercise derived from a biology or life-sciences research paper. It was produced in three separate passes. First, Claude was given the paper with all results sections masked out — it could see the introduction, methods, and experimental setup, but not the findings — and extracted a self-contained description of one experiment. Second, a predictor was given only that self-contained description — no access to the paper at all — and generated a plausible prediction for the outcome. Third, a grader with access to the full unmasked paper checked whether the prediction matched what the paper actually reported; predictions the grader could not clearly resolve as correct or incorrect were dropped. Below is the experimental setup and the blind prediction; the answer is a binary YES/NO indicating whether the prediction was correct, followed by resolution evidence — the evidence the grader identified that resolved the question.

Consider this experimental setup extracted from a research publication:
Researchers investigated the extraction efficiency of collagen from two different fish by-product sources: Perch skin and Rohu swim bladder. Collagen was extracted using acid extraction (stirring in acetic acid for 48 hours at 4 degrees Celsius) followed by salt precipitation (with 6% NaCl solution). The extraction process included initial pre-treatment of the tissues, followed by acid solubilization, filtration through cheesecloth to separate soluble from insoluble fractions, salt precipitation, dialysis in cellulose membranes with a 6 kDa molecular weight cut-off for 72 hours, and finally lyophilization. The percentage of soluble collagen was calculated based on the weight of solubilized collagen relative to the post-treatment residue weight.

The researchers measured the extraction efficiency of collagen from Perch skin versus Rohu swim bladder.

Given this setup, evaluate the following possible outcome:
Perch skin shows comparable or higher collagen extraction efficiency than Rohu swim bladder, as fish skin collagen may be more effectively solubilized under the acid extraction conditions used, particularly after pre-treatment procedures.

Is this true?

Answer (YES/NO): NO